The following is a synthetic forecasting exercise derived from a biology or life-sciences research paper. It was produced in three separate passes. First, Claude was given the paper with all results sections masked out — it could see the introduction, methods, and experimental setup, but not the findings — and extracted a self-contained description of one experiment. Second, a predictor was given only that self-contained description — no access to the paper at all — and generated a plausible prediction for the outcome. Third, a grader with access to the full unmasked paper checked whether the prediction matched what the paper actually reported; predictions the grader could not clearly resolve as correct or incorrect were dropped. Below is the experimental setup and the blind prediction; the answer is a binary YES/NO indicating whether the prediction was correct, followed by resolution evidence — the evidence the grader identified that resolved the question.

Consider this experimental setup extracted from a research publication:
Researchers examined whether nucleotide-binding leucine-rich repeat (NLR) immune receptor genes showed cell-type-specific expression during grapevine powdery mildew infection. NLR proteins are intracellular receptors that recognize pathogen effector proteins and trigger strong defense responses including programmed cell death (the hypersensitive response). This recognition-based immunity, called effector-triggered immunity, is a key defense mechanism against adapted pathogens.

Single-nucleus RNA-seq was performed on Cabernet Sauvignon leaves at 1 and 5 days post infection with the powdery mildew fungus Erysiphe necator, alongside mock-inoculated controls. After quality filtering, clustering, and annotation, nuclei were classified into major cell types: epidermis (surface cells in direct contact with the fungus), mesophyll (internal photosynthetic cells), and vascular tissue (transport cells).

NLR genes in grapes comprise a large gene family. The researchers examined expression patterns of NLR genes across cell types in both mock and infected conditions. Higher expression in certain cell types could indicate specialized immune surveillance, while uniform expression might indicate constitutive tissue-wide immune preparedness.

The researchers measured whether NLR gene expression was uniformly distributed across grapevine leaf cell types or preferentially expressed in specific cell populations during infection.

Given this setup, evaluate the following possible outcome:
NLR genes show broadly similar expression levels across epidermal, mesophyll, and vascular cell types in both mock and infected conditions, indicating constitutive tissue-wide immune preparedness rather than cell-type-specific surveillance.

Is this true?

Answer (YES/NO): NO